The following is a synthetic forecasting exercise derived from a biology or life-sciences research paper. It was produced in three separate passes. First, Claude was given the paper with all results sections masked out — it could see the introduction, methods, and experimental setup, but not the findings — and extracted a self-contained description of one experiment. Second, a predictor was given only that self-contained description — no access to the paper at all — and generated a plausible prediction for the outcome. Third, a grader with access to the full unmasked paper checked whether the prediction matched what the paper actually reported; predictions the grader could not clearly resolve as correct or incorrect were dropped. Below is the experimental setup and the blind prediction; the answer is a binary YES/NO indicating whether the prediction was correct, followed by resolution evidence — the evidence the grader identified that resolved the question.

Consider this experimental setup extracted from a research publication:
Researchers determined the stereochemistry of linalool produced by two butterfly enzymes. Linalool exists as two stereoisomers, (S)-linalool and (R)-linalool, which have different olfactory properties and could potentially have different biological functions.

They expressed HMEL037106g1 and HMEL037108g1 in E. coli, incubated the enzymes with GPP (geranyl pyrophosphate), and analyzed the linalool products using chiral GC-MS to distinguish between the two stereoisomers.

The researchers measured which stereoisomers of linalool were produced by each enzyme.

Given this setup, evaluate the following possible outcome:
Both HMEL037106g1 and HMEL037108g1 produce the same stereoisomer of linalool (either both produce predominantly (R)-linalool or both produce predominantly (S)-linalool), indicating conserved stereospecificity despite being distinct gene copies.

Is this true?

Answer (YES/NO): NO